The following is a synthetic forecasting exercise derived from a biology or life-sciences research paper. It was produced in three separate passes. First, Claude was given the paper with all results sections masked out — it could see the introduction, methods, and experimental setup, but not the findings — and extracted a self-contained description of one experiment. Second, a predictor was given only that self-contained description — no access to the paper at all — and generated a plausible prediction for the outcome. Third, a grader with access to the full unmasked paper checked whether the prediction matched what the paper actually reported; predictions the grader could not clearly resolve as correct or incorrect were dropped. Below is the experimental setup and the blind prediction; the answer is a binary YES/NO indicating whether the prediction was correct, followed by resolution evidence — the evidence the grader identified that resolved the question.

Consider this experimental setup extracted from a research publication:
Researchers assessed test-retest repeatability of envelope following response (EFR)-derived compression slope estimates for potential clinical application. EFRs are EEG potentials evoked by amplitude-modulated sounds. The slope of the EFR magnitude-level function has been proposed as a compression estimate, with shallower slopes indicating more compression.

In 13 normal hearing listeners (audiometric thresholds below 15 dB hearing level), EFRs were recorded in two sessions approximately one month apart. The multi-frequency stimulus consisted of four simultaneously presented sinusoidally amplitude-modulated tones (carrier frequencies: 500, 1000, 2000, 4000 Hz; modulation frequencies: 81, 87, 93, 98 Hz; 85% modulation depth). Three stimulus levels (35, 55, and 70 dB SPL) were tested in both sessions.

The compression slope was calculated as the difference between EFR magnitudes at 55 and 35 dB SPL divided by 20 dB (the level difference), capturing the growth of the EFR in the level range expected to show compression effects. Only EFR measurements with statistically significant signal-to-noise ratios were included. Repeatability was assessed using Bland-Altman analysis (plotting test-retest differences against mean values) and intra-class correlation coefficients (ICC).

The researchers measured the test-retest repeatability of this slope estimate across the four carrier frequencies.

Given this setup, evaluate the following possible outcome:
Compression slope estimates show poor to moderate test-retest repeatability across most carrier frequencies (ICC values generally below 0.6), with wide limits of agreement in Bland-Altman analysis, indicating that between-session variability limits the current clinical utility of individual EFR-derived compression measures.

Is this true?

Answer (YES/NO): YES